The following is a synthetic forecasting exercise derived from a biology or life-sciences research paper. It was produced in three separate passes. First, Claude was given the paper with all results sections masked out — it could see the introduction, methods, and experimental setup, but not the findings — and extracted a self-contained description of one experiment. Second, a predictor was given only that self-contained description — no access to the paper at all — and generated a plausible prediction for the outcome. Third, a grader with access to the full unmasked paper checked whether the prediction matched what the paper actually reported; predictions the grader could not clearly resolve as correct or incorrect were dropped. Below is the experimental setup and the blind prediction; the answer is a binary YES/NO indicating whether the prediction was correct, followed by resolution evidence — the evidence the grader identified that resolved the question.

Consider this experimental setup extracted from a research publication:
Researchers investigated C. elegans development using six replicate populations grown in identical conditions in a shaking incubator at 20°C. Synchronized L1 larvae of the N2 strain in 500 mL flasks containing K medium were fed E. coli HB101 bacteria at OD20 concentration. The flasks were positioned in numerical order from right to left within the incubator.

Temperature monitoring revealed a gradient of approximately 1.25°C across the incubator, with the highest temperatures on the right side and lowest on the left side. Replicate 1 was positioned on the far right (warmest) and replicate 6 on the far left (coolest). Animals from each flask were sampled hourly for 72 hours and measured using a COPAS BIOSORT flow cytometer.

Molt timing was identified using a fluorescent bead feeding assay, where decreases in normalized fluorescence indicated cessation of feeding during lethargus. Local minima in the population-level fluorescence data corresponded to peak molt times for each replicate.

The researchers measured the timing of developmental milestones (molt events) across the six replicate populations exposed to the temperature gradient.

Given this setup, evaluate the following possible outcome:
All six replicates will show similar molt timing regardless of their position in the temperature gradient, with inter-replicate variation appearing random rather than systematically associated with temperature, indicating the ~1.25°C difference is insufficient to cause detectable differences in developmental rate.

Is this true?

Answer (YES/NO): NO